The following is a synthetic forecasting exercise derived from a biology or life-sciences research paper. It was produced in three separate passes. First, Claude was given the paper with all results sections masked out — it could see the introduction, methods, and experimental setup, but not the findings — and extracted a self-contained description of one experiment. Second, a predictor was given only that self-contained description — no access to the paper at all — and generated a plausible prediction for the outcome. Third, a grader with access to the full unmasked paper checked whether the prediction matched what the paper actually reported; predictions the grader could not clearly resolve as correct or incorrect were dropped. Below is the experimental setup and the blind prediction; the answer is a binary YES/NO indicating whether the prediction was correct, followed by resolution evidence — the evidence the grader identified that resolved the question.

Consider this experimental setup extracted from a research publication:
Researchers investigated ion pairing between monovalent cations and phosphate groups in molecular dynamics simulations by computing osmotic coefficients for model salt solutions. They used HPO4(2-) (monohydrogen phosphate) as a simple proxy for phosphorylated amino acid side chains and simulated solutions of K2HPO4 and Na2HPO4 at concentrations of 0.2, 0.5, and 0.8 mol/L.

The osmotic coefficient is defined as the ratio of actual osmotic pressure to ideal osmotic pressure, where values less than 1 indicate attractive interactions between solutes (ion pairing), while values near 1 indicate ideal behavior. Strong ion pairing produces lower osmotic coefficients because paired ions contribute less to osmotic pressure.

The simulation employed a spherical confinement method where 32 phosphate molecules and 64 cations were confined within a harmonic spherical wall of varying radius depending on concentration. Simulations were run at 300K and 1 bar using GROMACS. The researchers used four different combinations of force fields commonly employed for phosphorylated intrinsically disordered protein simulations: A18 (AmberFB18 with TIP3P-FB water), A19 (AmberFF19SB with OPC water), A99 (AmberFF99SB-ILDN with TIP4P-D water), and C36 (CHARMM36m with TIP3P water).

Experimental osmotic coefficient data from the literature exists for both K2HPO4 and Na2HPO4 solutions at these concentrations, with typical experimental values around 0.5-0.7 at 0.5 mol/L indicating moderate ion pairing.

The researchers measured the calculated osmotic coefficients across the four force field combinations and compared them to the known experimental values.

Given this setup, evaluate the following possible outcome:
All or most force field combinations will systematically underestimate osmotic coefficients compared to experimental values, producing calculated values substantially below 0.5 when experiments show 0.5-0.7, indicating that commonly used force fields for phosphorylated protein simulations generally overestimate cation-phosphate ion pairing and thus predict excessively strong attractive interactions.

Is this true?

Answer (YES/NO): YES